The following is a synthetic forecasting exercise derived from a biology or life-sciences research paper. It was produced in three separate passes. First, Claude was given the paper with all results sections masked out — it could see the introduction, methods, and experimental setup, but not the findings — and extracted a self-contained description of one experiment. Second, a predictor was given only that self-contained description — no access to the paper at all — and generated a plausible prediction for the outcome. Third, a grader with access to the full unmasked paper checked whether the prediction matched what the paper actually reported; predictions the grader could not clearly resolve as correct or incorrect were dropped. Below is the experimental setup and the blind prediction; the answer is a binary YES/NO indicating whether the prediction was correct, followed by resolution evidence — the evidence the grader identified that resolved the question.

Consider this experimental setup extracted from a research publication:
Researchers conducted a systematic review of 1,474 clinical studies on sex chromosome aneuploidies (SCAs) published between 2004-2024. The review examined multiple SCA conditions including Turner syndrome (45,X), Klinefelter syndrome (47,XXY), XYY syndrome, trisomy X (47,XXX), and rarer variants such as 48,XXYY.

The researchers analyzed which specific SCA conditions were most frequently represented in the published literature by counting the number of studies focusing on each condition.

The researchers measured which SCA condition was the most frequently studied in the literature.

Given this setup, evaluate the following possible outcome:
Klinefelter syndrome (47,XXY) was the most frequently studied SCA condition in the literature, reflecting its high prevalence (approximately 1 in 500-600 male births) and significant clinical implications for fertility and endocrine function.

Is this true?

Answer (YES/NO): NO